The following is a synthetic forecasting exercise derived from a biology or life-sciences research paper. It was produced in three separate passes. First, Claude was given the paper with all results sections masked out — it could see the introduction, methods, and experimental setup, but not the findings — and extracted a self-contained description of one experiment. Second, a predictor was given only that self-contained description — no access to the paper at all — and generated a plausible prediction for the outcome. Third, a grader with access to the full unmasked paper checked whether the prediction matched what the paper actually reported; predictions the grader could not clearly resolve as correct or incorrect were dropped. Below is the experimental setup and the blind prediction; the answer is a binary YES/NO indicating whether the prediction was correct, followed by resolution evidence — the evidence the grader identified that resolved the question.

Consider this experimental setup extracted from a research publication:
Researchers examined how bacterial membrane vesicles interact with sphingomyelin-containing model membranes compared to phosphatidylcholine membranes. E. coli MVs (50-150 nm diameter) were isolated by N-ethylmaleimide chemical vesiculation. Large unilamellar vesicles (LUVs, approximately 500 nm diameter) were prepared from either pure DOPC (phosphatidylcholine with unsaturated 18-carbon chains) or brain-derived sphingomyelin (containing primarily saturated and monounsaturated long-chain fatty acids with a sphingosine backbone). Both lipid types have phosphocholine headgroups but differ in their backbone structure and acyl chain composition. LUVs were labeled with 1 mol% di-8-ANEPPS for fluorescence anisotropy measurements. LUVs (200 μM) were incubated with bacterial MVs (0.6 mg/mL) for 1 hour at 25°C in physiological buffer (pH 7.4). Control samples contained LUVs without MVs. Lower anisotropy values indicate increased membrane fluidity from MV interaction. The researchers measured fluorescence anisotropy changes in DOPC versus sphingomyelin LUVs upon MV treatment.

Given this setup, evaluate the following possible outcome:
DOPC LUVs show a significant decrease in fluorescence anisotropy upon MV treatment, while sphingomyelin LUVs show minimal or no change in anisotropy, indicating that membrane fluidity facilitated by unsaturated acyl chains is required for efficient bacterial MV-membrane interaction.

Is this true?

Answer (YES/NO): NO